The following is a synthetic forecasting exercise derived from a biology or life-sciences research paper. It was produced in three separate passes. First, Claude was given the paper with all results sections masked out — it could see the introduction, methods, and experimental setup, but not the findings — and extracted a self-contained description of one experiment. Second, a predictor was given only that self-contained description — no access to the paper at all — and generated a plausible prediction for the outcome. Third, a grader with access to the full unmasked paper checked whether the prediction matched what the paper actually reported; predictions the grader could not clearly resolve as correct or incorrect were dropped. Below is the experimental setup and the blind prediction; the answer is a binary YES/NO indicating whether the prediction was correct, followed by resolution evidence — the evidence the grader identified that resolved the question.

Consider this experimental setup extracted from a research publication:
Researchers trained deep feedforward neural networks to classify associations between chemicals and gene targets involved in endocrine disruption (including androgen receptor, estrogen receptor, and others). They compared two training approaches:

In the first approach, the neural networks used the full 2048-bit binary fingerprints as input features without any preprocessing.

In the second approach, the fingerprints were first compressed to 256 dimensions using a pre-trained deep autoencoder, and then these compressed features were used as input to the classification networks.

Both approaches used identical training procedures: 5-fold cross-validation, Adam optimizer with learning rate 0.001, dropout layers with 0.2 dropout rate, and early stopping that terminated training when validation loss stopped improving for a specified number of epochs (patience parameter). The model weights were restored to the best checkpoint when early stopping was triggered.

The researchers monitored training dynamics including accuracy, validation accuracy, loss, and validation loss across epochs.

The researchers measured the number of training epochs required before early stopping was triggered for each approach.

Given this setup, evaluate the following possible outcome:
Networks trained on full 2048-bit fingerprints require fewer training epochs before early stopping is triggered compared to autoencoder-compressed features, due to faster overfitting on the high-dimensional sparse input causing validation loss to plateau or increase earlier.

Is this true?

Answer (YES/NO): YES